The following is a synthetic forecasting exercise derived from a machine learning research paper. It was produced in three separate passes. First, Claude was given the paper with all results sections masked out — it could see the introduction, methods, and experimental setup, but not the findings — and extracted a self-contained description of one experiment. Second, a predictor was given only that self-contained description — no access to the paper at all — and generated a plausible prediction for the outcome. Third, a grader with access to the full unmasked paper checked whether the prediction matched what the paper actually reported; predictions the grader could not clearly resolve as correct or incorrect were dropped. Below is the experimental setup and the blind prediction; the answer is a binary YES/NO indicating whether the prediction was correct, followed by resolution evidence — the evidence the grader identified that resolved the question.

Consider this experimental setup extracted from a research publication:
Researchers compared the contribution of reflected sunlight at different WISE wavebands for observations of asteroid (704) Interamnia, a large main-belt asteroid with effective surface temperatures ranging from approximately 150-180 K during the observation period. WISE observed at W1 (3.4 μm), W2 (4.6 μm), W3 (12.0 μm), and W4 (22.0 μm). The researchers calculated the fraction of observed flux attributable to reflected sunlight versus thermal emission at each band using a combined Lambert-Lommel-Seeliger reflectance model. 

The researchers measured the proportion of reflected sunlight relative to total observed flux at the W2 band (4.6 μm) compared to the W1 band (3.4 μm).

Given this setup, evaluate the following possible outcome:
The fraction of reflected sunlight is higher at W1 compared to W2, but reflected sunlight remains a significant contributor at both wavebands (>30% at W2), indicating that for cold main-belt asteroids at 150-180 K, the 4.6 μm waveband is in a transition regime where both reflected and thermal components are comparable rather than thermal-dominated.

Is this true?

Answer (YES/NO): NO